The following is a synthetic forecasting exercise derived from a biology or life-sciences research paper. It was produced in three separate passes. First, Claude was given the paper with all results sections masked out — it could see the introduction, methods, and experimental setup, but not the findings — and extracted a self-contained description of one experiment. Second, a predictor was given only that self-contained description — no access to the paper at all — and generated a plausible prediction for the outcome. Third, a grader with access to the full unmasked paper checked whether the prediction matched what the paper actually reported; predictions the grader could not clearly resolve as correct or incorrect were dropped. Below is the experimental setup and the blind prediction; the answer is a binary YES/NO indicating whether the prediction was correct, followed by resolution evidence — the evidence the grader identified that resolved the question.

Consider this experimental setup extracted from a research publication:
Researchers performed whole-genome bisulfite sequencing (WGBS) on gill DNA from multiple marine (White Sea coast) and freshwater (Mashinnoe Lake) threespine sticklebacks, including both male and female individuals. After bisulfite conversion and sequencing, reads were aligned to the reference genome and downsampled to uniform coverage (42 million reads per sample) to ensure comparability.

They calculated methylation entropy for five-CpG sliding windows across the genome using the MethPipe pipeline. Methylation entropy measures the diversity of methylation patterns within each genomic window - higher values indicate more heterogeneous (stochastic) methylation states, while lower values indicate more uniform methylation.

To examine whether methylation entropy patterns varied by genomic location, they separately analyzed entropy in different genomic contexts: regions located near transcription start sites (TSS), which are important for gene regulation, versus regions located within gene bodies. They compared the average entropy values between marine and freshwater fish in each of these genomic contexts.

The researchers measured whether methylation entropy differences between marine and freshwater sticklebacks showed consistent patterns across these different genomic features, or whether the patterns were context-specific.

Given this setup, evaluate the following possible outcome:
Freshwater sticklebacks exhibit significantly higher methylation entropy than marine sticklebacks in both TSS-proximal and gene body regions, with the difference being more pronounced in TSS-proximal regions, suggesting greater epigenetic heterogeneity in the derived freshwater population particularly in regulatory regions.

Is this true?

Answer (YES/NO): NO